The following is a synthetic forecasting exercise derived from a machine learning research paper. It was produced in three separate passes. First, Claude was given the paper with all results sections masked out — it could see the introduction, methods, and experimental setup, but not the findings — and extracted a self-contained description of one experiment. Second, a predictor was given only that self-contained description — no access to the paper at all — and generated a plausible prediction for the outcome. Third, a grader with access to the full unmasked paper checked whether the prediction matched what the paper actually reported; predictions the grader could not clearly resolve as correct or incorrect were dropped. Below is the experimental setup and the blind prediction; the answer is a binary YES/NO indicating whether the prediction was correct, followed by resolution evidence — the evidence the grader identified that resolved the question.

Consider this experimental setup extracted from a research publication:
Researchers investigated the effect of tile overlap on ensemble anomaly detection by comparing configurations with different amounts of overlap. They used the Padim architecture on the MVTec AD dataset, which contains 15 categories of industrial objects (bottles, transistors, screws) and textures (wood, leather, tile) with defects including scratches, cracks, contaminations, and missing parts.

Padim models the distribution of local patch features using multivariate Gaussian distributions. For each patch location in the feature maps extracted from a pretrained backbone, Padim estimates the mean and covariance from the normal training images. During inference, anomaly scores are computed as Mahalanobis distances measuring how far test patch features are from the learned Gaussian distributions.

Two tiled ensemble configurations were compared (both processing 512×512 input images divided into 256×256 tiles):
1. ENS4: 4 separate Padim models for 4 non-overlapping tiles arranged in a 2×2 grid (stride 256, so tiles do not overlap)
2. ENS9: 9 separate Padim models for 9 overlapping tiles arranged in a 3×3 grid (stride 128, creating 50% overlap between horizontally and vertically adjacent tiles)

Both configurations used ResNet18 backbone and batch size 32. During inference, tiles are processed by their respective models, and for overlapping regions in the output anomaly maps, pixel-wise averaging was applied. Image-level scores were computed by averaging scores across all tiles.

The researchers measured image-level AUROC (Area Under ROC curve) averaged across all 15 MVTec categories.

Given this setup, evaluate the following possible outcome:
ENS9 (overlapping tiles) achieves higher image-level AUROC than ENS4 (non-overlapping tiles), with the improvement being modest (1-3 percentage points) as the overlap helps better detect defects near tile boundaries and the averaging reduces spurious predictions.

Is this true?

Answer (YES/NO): YES